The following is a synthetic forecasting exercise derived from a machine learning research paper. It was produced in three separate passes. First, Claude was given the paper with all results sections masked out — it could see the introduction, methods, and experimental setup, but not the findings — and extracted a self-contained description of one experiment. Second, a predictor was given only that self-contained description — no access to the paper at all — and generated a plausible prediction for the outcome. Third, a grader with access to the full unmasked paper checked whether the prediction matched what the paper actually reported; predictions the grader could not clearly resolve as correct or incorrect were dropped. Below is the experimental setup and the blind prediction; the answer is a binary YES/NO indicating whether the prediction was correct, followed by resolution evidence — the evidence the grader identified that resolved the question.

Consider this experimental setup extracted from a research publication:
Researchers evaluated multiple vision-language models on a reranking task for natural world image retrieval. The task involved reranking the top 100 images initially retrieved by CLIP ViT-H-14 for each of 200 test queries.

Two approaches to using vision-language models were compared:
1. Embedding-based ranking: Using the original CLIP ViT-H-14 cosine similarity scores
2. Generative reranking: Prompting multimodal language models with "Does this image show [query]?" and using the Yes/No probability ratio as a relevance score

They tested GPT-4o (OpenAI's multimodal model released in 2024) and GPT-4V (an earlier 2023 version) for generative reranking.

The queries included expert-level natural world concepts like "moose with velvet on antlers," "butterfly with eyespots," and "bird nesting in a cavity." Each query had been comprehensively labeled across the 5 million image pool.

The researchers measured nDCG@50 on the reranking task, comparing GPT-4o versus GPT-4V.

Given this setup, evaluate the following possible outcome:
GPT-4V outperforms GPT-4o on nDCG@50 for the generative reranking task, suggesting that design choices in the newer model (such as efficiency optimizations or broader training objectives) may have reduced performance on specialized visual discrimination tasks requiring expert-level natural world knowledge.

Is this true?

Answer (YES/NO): NO